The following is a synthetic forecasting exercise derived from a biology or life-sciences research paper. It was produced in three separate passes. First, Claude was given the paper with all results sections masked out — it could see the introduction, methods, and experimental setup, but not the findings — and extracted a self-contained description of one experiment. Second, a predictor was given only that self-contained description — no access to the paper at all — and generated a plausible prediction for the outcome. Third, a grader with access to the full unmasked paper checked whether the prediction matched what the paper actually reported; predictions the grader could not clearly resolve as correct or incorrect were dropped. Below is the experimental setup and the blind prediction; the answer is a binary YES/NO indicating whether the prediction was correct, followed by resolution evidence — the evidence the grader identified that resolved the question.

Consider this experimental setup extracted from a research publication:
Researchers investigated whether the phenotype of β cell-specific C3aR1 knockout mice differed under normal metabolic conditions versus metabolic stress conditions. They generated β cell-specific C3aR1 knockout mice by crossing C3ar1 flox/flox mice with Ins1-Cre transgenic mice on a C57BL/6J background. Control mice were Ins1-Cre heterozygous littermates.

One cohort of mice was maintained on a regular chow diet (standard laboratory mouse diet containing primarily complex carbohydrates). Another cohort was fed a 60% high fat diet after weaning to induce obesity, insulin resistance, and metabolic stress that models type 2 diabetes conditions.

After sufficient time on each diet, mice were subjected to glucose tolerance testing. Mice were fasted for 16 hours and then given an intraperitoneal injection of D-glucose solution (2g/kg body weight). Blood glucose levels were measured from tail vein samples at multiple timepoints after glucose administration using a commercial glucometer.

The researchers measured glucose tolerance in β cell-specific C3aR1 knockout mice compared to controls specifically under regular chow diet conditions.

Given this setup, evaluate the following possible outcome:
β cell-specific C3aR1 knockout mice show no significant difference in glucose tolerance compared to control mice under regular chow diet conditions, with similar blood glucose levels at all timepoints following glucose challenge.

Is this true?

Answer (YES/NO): NO